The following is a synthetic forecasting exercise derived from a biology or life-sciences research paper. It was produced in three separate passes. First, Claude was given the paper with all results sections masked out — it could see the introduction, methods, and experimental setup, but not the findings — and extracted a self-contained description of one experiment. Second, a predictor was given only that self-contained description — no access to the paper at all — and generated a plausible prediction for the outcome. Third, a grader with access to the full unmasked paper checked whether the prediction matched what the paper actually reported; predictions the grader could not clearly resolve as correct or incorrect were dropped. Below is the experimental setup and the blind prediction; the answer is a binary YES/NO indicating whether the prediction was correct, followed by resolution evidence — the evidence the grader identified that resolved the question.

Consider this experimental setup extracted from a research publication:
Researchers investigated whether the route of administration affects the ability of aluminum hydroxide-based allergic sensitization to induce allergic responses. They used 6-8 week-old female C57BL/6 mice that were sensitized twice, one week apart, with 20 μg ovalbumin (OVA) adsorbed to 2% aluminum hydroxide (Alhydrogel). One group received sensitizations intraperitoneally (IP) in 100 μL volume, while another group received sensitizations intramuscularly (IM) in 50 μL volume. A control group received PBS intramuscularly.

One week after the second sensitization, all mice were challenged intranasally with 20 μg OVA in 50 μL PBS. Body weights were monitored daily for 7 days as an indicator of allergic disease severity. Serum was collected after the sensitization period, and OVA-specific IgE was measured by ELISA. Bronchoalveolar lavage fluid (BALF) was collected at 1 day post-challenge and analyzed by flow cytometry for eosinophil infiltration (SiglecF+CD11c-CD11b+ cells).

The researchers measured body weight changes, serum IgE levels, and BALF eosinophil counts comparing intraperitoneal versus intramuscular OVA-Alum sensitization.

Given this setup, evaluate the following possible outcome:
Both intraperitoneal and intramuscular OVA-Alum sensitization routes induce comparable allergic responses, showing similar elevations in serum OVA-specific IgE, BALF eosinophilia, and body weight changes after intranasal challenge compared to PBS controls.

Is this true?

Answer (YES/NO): NO